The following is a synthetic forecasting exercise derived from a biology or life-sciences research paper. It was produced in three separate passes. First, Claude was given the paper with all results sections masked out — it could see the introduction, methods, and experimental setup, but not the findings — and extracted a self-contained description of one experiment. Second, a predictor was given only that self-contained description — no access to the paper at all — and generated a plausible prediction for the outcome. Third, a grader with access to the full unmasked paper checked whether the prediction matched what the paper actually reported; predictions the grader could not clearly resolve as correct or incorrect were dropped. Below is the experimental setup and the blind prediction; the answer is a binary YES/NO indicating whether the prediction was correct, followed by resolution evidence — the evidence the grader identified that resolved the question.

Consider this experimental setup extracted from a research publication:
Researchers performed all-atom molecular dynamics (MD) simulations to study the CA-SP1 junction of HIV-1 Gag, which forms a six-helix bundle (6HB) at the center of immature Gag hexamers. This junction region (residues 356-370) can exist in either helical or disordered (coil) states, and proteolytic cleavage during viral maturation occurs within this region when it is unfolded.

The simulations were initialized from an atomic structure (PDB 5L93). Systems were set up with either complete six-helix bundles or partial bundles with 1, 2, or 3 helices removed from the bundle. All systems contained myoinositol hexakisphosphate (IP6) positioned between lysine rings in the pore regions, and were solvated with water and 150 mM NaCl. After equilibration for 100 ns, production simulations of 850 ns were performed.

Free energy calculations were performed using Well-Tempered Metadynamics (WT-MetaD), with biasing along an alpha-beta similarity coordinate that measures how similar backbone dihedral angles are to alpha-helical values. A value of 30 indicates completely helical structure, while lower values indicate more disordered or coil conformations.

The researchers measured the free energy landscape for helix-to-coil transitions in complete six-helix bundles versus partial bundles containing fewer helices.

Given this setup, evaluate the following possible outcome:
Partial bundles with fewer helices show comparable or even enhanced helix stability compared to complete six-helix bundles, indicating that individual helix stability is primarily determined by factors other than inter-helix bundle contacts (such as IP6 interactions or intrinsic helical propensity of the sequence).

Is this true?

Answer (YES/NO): NO